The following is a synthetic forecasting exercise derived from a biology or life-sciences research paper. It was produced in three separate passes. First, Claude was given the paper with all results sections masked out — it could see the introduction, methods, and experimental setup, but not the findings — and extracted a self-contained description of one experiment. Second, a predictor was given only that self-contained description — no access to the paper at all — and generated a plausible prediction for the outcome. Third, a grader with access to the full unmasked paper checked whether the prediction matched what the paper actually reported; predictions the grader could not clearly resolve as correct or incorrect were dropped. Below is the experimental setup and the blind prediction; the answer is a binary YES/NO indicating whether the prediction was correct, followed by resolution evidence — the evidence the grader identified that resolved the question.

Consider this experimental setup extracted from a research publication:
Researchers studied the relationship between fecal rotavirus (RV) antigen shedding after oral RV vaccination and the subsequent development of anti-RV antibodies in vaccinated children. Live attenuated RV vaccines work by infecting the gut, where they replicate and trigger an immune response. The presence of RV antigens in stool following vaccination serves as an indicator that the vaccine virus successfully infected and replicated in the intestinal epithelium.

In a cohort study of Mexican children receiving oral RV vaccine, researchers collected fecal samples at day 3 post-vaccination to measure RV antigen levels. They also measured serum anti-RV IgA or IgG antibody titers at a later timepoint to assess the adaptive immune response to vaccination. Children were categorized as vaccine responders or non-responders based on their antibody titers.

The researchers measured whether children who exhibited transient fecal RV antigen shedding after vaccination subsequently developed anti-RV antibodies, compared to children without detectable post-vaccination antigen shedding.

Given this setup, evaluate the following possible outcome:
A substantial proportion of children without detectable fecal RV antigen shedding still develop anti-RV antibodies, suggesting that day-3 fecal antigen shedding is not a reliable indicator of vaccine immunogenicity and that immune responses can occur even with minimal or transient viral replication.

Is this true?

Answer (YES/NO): NO